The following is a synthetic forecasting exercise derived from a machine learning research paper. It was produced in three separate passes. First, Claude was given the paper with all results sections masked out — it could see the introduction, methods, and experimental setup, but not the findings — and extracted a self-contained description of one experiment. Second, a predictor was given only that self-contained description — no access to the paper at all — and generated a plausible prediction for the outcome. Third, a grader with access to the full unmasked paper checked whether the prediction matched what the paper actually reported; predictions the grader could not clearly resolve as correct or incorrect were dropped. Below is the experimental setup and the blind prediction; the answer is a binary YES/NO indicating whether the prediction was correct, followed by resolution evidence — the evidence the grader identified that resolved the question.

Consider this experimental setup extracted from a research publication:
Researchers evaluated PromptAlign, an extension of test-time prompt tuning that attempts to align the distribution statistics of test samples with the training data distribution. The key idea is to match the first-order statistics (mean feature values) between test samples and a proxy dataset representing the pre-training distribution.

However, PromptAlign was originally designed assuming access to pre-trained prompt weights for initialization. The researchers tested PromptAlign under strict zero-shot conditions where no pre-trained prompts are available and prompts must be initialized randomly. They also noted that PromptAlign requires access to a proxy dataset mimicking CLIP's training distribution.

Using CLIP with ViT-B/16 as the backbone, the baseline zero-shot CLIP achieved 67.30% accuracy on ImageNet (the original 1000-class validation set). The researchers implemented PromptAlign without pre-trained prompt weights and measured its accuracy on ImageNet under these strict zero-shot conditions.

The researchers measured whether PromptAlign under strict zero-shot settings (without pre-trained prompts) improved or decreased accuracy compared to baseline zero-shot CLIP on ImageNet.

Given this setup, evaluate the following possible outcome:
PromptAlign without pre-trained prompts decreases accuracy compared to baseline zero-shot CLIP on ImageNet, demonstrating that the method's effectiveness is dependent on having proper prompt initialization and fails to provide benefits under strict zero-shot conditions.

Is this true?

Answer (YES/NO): YES